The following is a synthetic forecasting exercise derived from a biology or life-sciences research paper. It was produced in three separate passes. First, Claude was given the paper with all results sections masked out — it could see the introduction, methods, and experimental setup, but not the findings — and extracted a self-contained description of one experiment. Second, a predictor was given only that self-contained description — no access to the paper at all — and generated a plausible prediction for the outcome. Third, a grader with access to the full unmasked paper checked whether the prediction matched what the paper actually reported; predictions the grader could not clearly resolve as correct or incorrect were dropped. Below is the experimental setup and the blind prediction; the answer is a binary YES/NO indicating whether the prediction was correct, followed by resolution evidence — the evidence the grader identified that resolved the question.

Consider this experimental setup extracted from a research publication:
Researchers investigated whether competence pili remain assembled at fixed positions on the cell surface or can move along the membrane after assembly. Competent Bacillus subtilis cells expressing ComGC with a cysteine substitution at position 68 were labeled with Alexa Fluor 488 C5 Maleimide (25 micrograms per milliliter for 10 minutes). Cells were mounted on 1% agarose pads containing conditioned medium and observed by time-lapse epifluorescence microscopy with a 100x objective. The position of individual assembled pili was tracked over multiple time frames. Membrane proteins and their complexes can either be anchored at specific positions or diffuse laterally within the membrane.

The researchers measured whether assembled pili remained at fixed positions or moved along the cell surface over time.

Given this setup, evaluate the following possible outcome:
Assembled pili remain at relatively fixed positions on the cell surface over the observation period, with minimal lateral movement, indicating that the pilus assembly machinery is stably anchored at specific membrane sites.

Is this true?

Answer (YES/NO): YES